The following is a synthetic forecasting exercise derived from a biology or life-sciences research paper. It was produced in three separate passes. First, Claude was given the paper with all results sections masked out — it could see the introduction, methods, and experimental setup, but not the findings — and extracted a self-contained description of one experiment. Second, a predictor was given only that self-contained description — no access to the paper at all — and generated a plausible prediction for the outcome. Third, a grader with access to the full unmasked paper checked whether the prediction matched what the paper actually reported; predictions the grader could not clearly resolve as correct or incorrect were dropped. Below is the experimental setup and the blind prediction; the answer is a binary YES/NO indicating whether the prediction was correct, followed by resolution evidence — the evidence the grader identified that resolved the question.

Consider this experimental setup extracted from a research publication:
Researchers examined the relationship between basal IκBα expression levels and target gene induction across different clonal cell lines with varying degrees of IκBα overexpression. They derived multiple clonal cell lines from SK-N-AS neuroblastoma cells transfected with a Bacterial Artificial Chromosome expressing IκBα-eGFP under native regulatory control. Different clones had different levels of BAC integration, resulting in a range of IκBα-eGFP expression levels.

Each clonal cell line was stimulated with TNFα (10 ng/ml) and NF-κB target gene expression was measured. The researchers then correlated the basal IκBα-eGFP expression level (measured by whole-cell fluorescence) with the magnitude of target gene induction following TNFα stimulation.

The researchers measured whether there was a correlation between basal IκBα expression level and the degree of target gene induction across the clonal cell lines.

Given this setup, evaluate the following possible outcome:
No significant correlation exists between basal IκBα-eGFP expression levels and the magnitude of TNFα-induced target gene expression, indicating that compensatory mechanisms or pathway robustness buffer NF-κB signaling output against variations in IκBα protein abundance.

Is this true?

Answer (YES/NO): NO